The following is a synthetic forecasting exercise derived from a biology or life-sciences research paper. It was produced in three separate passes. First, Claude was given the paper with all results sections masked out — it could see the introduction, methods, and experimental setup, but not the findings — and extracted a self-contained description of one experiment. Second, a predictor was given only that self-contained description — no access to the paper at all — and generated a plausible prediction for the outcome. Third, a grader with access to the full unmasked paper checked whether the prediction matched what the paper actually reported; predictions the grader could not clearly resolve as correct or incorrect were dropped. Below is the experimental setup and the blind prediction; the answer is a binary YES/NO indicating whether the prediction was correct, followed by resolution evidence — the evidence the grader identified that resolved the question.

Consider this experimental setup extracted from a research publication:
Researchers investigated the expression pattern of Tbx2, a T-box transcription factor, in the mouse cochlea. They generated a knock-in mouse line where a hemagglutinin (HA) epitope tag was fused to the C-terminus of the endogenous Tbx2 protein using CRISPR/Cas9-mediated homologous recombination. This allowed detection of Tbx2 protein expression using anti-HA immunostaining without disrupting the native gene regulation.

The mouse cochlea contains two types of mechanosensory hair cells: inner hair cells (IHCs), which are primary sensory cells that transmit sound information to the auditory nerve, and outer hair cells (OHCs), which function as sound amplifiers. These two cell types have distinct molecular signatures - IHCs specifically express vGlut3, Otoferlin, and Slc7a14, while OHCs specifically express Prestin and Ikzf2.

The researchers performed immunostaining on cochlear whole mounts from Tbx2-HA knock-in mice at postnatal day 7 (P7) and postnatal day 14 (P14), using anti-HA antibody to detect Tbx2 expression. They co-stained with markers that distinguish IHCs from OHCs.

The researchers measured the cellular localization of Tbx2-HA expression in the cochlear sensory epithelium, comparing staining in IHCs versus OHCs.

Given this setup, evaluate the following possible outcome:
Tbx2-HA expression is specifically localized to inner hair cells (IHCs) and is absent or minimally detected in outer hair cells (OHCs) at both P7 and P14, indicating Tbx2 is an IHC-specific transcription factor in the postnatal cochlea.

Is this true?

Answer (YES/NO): YES